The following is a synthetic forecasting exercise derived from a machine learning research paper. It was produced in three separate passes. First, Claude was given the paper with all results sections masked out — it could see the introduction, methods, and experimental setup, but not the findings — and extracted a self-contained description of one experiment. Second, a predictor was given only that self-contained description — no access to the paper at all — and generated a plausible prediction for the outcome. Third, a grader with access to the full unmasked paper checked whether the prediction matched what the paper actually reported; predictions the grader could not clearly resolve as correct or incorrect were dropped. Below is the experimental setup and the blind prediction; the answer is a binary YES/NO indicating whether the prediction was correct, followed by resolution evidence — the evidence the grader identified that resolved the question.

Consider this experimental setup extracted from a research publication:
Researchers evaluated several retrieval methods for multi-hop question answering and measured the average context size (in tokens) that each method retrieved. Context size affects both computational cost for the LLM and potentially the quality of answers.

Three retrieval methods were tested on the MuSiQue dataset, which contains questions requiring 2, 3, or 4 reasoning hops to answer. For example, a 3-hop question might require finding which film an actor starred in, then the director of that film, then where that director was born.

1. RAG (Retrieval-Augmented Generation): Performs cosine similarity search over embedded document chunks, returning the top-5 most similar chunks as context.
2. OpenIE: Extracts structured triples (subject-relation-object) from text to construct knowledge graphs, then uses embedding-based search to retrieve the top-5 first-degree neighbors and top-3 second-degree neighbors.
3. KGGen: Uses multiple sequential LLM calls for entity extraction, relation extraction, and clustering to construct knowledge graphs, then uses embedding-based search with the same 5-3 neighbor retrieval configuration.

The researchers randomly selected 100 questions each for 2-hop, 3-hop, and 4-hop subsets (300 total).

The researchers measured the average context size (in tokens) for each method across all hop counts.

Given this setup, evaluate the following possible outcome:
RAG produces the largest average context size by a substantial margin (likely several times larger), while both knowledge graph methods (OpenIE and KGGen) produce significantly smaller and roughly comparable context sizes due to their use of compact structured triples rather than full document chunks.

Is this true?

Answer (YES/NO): NO